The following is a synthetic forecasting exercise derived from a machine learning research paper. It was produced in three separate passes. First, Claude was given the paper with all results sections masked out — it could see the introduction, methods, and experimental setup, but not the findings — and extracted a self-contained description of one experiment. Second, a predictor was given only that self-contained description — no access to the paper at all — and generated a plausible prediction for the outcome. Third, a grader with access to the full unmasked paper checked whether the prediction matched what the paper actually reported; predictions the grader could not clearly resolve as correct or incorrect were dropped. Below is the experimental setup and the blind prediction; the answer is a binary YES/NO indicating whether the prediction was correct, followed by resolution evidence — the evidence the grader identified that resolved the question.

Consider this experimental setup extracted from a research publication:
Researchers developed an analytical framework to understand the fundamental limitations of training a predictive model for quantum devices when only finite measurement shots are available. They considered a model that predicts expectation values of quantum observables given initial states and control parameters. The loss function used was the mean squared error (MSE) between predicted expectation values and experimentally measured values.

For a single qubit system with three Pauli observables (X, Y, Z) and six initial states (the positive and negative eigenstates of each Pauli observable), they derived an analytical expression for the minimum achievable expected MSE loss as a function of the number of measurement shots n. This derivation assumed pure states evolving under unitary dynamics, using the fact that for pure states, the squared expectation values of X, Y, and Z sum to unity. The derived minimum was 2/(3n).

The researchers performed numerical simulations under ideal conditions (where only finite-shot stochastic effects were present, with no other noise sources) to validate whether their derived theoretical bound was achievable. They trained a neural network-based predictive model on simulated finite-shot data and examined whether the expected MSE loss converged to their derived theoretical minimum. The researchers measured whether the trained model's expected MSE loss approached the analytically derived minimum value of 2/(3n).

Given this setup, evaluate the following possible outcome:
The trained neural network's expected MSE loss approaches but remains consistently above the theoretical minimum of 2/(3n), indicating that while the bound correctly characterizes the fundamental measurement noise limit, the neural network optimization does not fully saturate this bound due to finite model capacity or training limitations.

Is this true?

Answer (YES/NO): NO